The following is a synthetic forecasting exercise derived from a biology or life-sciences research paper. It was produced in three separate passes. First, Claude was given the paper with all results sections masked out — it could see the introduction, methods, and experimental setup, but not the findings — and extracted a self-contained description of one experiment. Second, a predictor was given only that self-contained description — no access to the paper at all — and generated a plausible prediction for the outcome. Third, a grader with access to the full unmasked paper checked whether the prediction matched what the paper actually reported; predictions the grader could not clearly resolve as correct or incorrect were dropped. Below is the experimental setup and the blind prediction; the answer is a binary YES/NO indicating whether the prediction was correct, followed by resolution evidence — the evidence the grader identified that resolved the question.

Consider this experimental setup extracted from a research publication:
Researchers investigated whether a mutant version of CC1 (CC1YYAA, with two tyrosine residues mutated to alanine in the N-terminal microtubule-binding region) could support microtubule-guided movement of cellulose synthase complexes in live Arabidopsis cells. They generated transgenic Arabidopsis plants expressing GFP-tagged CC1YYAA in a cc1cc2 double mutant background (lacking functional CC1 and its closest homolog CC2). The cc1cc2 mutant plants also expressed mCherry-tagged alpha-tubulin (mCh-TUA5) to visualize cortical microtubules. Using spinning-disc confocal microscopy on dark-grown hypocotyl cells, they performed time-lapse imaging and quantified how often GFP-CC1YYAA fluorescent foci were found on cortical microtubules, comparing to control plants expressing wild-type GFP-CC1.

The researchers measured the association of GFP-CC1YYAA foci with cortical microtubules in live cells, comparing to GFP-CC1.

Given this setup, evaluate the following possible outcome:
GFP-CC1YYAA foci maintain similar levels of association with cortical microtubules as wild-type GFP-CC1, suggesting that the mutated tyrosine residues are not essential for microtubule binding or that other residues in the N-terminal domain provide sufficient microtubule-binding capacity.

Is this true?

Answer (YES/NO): NO